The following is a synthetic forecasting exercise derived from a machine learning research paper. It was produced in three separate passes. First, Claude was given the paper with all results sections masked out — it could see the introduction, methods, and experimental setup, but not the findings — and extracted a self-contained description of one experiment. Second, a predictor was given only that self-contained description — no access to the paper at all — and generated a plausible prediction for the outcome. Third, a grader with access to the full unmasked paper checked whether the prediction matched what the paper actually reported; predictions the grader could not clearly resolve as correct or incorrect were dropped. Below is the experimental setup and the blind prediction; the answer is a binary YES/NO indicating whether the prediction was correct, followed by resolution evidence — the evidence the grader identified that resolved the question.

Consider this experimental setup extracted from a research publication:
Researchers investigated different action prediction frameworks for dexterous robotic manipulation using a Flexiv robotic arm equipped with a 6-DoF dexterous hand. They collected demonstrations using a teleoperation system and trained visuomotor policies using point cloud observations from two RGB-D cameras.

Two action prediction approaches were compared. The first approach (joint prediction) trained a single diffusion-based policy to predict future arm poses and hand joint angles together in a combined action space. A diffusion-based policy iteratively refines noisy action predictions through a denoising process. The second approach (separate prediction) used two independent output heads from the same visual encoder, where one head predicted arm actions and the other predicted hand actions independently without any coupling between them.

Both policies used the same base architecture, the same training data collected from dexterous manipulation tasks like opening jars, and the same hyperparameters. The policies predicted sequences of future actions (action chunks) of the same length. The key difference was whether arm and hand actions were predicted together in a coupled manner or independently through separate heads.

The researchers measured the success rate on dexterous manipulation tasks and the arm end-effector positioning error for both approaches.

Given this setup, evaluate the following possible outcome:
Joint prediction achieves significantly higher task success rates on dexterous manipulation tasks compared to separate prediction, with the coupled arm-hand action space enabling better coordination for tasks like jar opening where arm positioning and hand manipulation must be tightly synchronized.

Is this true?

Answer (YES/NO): NO